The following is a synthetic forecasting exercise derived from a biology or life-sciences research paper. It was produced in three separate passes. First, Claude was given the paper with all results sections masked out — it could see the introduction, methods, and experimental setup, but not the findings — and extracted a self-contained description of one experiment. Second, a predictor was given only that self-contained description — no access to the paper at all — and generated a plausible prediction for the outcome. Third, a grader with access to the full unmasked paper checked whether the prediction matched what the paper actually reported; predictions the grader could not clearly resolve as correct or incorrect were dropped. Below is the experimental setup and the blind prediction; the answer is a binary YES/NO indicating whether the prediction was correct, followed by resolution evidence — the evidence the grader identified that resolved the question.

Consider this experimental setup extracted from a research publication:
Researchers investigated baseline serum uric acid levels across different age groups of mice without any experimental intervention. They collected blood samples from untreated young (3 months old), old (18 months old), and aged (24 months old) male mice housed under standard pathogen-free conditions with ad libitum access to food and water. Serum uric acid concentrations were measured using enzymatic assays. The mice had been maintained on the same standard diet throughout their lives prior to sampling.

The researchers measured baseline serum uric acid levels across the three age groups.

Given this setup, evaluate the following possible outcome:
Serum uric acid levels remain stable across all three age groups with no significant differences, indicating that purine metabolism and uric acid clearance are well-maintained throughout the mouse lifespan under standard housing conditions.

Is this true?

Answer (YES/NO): NO